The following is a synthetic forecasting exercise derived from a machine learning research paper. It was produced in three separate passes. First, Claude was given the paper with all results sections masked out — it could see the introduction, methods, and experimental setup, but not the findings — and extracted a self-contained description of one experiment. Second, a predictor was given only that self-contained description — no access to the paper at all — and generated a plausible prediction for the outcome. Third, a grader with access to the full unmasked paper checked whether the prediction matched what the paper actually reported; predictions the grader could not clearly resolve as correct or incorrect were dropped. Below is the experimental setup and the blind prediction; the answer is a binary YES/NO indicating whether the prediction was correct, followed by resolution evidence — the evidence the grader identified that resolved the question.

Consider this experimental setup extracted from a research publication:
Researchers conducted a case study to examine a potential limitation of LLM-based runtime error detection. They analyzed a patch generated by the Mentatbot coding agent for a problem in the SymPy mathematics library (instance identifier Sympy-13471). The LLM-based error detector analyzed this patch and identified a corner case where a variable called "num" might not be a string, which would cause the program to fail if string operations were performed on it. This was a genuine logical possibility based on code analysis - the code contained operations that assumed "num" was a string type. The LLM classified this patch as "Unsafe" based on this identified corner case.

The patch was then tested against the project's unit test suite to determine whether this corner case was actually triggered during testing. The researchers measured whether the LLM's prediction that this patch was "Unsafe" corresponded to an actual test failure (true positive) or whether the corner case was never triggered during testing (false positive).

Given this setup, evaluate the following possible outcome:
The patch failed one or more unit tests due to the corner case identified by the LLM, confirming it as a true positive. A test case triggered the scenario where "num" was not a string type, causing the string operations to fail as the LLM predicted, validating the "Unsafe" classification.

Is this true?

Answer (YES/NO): NO